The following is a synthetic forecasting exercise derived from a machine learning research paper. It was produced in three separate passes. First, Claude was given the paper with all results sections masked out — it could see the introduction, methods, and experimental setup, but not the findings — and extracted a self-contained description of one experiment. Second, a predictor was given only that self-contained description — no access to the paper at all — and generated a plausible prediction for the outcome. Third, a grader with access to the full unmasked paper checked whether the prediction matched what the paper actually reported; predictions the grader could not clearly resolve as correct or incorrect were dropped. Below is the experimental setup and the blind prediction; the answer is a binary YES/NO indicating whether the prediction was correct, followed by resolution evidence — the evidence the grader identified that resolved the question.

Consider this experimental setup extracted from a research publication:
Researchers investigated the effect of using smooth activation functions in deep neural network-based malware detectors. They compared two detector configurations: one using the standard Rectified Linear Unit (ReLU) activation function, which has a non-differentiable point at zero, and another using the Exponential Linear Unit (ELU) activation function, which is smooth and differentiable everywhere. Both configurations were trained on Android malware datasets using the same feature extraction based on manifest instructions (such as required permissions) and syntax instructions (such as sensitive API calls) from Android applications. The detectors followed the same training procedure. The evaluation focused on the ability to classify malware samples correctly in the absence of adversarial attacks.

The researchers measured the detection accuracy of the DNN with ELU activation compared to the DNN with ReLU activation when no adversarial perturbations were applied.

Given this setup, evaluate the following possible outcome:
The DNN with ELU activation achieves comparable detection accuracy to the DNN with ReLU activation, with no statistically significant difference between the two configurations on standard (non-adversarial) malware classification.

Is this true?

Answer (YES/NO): NO